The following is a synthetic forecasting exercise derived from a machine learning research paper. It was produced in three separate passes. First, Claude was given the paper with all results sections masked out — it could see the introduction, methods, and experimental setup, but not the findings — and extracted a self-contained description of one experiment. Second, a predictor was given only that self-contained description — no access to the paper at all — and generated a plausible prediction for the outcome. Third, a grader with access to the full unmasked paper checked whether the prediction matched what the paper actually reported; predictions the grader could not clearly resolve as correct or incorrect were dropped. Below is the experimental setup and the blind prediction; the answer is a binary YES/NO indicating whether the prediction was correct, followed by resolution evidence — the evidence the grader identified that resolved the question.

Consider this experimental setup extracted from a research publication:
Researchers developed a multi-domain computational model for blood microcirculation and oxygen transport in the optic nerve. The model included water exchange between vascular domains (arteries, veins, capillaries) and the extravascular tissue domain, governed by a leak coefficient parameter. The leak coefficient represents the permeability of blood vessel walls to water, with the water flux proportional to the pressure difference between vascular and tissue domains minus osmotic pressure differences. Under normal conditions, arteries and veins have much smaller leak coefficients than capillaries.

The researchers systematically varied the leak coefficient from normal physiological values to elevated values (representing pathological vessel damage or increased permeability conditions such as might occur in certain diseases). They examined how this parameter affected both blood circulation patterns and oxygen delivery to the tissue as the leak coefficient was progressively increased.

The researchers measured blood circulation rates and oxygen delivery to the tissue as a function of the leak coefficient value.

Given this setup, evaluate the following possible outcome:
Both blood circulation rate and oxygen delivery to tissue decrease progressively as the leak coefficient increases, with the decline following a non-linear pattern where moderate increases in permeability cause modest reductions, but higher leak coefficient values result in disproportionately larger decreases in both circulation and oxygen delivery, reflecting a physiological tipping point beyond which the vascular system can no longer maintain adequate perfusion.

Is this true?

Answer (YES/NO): NO